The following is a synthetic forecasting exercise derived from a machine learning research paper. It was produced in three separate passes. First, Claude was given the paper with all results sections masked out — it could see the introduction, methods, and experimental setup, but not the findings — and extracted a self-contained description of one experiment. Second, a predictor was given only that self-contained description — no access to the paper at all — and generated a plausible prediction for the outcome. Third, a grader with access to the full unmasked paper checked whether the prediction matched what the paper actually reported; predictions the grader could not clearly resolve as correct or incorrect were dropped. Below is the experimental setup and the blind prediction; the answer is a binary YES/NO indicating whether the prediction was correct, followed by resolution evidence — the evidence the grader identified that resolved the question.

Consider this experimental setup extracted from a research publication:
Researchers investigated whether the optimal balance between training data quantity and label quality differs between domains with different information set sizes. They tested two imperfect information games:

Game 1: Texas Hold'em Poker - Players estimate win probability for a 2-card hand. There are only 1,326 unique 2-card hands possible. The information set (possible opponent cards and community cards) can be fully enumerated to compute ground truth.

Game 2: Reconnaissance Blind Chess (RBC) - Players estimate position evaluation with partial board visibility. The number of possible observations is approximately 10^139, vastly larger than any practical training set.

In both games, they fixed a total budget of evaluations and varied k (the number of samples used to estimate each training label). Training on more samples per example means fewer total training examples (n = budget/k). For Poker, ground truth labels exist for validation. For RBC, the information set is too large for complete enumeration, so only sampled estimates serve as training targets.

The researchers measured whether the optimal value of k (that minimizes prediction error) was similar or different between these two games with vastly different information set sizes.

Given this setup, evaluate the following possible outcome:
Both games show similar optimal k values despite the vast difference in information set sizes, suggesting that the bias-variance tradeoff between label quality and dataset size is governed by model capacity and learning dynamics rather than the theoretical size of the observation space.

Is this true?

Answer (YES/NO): YES